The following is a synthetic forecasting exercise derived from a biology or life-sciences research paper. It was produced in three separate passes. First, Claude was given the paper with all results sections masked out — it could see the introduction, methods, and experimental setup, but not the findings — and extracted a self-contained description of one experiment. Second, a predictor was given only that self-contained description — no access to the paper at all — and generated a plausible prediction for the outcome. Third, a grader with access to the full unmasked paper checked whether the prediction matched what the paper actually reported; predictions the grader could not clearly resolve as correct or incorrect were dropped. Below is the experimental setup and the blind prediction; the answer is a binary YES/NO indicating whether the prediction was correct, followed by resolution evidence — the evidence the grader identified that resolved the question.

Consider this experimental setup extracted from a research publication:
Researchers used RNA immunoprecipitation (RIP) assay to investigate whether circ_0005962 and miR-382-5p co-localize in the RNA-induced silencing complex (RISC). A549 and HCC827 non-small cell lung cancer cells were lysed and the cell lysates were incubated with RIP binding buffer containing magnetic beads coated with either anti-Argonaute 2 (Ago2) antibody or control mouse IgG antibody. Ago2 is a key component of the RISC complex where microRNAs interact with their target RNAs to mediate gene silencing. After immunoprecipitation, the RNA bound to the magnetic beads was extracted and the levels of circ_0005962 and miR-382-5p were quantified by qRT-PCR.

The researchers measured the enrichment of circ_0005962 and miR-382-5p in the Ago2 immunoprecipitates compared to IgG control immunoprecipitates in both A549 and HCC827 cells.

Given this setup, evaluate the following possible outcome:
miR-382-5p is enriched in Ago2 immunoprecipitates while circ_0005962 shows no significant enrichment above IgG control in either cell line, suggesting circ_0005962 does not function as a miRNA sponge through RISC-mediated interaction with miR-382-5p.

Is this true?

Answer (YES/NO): NO